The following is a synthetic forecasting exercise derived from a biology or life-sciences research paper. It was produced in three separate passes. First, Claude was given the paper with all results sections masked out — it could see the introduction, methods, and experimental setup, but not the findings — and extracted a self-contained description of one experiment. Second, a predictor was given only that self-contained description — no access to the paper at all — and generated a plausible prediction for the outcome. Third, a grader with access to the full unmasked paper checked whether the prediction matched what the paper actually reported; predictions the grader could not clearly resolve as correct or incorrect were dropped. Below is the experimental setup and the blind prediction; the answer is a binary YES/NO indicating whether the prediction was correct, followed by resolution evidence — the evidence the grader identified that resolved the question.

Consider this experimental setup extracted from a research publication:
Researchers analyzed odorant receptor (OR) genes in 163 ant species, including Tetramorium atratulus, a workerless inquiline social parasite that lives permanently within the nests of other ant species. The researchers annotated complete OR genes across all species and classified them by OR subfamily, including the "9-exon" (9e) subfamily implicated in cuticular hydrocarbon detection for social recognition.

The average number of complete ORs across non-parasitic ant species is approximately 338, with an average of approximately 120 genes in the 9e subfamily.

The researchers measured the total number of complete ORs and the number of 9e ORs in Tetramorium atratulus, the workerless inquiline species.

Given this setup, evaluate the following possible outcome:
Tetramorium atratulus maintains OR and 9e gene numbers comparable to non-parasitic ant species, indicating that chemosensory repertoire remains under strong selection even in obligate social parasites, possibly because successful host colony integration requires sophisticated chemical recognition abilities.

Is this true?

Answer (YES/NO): NO